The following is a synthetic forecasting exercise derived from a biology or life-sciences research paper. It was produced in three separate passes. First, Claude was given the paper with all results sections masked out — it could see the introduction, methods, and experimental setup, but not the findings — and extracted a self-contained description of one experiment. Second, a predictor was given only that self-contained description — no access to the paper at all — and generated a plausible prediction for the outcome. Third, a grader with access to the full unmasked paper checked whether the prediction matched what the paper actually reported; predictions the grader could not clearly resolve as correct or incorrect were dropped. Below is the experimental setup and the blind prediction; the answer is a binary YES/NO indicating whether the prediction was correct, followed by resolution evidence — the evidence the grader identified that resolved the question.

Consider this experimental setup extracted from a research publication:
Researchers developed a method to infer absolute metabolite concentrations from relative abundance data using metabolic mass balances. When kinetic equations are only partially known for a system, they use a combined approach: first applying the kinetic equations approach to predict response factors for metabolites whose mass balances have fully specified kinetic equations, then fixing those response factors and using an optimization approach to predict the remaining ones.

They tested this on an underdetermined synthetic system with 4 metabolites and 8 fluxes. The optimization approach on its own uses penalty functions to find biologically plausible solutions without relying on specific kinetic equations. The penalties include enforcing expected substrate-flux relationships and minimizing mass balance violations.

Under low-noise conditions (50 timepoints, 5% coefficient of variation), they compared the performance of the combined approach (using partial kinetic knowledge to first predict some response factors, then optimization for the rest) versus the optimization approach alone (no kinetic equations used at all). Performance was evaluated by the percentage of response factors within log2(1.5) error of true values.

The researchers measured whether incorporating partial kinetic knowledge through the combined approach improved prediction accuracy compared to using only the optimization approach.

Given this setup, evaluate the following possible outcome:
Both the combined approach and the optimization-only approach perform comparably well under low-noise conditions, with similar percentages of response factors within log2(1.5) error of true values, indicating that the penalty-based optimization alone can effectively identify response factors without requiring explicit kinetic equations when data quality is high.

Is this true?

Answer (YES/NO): NO